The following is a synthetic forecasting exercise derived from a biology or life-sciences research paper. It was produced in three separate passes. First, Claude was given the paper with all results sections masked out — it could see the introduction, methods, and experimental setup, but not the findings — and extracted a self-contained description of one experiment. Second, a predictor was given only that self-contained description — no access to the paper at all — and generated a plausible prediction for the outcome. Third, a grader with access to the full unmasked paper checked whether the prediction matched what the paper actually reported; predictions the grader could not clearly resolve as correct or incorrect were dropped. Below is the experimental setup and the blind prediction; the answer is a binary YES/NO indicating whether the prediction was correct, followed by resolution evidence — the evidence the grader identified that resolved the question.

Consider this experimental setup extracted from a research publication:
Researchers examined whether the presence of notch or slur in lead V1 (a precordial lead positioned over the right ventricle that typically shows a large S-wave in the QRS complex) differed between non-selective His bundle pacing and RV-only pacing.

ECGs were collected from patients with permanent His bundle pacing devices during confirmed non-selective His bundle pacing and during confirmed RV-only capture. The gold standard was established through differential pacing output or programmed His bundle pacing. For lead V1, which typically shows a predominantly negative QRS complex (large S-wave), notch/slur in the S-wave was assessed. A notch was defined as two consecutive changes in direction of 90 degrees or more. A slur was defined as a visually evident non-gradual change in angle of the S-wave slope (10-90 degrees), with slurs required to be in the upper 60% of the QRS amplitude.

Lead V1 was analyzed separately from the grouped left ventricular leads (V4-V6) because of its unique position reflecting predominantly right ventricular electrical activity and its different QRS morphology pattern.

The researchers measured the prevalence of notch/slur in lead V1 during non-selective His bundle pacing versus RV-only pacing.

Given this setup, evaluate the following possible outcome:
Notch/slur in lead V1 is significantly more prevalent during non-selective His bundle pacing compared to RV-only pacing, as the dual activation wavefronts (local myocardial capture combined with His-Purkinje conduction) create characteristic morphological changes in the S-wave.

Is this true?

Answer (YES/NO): NO